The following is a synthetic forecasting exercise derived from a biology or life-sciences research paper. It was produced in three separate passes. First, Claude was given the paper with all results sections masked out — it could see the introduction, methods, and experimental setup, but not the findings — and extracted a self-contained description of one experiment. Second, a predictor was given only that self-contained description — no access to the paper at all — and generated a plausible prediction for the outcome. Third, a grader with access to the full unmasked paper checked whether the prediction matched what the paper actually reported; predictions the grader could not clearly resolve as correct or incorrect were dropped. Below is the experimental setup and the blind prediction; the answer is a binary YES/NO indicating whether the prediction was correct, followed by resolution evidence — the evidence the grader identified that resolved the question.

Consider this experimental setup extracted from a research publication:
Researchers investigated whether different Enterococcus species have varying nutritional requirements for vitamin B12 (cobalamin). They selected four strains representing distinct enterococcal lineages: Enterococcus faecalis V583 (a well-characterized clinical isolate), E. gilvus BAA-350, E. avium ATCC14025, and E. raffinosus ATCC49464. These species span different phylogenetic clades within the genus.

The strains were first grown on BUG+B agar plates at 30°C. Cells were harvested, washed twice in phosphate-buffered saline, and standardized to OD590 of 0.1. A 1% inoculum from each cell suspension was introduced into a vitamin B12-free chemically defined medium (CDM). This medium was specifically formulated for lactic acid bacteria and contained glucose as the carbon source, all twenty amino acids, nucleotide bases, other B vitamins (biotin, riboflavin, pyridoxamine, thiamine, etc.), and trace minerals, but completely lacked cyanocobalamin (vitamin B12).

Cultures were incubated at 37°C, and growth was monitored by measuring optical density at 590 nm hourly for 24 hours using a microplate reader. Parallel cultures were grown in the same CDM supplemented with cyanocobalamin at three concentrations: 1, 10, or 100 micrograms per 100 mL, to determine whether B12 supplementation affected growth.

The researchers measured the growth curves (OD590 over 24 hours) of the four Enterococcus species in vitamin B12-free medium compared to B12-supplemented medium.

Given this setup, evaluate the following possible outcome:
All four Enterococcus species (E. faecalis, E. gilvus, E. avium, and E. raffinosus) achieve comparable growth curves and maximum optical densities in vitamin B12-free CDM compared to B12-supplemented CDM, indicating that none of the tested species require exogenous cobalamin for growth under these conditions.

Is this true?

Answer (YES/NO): NO